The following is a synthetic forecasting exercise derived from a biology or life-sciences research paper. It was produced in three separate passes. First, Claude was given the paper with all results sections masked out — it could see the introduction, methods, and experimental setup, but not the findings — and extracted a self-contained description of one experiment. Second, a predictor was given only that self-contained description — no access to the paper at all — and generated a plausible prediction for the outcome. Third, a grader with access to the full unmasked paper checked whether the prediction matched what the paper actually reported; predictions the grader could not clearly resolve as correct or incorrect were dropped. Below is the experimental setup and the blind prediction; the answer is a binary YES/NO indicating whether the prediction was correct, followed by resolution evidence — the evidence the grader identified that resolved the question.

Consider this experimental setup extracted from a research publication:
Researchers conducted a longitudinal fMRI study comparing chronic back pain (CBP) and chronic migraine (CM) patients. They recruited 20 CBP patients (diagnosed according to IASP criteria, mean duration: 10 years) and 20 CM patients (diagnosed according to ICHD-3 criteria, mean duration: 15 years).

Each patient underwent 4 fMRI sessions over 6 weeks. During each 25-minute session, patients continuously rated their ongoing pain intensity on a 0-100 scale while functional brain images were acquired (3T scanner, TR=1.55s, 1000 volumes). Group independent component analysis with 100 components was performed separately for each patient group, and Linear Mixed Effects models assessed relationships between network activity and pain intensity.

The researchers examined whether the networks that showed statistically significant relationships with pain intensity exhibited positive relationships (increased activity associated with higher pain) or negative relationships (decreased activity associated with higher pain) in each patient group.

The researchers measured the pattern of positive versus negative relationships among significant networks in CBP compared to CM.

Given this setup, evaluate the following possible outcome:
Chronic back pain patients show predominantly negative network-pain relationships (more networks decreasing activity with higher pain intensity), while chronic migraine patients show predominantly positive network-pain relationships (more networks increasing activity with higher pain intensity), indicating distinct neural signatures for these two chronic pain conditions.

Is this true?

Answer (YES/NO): NO